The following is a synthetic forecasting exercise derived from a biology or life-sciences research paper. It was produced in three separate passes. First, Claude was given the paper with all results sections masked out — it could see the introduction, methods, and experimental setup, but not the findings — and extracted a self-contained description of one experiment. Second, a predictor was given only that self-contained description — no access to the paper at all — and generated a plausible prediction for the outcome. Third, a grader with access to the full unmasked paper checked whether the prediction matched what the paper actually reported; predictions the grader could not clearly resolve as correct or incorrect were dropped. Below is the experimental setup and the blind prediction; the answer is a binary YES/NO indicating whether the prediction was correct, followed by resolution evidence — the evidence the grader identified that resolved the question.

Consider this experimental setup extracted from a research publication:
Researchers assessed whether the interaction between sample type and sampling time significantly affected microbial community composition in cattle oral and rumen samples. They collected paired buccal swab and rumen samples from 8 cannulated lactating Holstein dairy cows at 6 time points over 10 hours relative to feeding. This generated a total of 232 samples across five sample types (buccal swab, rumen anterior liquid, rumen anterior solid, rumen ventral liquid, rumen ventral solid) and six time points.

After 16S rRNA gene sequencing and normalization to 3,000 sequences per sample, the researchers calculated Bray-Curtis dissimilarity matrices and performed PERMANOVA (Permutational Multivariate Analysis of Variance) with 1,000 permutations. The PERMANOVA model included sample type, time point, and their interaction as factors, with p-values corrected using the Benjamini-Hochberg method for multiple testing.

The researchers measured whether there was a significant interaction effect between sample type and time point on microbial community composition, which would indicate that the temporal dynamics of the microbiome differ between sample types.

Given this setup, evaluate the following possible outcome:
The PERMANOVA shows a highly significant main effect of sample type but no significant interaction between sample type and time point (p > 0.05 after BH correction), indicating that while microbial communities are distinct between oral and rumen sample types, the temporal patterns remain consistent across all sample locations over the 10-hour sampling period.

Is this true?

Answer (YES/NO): NO